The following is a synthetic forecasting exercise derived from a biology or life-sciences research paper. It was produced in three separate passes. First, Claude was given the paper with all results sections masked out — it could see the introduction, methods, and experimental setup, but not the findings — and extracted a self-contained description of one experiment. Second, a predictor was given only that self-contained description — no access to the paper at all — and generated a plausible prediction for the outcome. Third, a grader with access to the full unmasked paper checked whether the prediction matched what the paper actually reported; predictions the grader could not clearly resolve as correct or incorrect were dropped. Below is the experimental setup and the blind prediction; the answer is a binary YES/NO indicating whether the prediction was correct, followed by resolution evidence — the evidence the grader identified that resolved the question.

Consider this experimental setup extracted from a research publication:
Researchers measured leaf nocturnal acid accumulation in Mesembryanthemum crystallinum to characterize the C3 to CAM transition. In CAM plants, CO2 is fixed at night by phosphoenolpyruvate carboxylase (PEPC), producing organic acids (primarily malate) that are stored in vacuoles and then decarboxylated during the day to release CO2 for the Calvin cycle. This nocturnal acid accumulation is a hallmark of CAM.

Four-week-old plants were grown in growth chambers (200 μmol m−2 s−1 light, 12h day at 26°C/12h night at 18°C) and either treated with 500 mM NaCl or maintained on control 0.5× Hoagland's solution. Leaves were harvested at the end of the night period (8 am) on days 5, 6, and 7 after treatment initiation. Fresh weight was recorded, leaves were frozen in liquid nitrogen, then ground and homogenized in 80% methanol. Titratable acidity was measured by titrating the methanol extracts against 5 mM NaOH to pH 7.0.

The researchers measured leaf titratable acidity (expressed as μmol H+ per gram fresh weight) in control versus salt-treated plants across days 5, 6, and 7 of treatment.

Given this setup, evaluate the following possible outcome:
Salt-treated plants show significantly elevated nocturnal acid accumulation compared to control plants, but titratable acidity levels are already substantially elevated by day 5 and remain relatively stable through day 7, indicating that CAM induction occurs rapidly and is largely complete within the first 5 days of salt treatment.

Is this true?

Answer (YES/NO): NO